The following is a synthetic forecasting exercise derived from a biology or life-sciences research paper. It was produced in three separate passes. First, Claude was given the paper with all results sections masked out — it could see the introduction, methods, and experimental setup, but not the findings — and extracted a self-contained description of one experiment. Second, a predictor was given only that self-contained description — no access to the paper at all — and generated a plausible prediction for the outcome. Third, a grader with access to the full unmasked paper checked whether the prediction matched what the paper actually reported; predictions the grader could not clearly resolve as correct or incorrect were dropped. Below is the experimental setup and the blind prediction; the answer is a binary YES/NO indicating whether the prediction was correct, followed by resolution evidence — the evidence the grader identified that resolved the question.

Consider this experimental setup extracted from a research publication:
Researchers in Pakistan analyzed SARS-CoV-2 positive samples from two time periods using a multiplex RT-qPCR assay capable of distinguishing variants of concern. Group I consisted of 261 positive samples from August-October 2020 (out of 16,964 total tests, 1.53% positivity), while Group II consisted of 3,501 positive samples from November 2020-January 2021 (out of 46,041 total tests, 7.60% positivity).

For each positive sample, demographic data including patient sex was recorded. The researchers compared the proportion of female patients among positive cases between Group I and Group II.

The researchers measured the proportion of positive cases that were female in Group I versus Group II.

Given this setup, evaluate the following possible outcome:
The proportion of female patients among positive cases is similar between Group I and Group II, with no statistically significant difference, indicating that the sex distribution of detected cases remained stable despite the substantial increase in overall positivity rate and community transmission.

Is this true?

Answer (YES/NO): NO